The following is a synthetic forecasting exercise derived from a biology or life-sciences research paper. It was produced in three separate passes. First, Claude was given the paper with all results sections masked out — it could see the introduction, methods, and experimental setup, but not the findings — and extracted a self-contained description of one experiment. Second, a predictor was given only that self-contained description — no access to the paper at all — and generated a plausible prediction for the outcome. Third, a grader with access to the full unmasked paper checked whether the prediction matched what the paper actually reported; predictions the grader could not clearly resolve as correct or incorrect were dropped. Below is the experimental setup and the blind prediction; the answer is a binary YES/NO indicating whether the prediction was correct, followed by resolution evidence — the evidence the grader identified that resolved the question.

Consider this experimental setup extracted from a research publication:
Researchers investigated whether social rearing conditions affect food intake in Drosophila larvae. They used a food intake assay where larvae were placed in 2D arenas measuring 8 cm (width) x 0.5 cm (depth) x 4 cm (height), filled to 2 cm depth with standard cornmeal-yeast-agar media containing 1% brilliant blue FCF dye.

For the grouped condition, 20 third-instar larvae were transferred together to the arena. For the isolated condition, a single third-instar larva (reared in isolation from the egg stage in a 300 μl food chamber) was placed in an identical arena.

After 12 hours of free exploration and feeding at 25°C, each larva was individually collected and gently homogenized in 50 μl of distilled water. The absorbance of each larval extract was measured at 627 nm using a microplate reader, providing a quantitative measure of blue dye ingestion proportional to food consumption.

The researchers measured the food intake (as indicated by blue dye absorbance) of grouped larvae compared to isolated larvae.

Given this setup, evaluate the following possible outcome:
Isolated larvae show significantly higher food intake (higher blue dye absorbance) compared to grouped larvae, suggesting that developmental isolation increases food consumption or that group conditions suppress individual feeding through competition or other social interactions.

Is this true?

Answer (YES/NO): NO